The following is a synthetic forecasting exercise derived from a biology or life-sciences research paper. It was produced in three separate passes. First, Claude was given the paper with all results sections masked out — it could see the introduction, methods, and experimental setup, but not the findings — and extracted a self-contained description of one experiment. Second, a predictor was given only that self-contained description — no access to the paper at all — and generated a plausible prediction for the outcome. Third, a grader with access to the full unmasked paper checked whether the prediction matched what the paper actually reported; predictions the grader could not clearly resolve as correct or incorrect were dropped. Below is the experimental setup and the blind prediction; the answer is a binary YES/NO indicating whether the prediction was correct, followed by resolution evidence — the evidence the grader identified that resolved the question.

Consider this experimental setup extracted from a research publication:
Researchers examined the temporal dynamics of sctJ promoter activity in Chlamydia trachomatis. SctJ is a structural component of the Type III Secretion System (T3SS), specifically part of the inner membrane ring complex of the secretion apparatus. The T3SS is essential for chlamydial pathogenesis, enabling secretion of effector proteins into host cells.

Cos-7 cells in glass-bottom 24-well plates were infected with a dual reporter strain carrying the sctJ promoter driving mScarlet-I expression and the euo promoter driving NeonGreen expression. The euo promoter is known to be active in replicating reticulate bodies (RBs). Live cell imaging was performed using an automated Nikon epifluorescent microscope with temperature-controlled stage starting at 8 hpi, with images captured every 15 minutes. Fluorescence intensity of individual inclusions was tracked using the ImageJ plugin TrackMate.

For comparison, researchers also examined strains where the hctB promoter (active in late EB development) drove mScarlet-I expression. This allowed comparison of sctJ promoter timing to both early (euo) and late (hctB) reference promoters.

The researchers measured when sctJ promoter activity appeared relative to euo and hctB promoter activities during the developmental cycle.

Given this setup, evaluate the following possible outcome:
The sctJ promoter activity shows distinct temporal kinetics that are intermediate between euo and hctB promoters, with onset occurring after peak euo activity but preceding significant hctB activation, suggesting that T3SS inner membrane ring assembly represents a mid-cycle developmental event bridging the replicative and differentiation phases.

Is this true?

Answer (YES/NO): YES